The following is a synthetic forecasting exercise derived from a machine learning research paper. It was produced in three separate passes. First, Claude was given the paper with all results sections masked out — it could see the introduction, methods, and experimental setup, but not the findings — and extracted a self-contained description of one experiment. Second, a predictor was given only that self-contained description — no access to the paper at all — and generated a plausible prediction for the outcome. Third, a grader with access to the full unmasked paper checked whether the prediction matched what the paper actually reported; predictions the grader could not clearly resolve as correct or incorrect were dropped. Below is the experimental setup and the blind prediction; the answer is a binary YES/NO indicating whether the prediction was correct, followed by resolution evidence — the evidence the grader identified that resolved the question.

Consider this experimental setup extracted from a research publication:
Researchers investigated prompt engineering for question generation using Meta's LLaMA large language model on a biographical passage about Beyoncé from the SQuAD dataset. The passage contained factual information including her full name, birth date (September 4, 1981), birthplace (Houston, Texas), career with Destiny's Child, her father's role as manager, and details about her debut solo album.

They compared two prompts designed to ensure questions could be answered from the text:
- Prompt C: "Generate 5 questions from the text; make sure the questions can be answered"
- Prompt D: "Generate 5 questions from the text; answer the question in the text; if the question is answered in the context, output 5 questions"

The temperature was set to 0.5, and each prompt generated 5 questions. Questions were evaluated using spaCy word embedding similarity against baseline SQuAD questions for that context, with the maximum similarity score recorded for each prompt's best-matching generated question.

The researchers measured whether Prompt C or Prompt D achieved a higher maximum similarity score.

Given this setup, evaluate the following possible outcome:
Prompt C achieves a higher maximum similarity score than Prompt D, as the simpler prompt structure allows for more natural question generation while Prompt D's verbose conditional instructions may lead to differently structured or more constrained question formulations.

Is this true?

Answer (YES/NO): NO